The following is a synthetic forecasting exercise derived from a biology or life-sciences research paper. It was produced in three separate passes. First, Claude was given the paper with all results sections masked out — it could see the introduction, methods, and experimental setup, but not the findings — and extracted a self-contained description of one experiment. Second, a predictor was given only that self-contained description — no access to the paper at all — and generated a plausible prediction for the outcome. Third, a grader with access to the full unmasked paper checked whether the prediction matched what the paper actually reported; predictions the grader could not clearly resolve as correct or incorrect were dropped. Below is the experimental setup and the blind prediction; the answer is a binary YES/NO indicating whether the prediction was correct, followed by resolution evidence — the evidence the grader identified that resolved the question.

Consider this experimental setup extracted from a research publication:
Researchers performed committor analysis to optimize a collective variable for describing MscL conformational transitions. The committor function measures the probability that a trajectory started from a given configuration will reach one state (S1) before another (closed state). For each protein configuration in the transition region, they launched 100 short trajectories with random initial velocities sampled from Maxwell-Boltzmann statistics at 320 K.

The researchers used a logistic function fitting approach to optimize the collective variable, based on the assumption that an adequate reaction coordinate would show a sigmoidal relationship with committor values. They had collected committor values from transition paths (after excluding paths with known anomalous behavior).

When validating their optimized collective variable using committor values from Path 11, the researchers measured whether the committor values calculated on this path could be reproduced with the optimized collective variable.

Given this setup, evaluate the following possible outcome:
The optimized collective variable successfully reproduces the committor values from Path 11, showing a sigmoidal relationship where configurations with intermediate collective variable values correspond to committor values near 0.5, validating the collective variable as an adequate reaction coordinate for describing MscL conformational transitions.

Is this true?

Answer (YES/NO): NO